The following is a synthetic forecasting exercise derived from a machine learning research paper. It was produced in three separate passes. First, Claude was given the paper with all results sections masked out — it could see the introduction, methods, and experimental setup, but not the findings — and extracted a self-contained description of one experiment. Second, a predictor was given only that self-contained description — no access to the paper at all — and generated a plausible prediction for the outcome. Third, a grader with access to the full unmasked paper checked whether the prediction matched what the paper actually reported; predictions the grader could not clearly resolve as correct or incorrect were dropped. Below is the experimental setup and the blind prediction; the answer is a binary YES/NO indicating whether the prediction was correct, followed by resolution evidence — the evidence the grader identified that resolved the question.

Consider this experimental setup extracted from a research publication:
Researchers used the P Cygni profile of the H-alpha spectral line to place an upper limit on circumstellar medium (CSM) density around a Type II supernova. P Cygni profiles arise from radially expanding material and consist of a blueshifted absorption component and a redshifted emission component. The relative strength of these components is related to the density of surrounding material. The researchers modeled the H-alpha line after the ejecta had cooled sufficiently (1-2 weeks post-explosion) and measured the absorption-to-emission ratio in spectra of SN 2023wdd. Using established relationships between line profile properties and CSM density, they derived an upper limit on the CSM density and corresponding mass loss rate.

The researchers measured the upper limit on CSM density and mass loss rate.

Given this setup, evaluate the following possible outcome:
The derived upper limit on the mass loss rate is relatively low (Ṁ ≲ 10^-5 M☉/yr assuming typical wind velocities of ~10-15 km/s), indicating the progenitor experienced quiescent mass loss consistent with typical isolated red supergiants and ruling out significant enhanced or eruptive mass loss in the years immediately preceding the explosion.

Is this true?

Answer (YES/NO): NO